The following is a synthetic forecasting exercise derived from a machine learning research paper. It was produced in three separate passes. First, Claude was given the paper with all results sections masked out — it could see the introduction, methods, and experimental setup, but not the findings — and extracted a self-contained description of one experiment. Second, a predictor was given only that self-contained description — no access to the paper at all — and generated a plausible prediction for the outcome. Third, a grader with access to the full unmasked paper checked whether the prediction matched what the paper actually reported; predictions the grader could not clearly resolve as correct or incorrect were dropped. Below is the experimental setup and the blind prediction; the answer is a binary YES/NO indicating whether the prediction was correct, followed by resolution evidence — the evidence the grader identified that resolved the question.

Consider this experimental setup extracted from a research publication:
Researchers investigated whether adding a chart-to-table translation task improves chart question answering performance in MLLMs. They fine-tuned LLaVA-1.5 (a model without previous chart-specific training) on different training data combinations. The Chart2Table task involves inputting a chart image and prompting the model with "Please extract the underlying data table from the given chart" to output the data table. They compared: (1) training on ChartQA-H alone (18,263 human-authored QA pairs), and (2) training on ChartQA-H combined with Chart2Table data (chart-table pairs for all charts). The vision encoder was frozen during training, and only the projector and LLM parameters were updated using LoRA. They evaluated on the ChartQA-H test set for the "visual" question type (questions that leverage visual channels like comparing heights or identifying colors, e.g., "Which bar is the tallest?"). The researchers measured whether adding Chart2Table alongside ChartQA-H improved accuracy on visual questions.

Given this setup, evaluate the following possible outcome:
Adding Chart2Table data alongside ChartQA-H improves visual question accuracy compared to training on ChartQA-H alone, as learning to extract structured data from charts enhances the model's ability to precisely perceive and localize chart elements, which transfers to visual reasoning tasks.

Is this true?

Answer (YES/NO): YES